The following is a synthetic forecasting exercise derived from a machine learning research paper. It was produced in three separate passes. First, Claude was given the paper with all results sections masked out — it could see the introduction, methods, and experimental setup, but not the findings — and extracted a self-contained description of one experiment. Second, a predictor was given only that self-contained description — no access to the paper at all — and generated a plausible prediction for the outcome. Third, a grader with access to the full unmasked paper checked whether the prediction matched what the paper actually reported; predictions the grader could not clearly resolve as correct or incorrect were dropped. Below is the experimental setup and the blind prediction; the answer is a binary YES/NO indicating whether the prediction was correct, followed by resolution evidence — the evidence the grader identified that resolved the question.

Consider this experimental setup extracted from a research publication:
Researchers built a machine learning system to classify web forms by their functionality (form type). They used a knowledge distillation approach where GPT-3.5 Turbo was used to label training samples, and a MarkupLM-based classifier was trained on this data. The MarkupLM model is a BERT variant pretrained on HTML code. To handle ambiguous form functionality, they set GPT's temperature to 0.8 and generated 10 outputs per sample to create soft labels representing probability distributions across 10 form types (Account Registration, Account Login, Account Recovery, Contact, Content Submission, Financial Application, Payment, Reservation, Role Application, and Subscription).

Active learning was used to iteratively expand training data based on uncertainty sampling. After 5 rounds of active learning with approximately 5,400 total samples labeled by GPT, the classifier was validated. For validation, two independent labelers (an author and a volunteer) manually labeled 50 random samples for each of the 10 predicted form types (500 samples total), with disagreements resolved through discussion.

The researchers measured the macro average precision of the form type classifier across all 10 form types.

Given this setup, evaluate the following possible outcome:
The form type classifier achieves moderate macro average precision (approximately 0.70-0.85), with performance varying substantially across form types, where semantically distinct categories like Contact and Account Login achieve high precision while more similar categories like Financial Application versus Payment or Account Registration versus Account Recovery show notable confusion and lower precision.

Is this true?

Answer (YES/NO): NO